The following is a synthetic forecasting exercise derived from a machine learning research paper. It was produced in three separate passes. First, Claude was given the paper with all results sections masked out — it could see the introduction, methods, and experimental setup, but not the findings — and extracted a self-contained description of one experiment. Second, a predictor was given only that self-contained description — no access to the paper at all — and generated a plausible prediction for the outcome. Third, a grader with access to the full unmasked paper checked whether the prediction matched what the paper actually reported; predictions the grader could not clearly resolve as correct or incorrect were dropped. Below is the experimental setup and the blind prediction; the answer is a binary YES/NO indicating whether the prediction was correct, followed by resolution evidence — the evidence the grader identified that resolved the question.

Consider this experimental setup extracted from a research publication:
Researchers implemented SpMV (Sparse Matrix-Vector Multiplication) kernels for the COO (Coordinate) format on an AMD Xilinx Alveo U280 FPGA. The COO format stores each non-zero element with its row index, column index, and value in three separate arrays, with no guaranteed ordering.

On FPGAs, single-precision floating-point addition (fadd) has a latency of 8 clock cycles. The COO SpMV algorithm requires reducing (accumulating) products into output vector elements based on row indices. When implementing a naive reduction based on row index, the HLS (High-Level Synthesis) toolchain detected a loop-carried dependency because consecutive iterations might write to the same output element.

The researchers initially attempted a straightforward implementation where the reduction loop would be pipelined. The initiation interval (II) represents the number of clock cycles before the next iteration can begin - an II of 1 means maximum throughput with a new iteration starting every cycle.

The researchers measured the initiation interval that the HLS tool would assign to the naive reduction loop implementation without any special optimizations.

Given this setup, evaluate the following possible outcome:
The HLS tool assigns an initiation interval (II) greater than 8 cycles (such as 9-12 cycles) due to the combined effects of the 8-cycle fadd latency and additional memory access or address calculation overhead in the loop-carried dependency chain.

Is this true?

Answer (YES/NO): NO